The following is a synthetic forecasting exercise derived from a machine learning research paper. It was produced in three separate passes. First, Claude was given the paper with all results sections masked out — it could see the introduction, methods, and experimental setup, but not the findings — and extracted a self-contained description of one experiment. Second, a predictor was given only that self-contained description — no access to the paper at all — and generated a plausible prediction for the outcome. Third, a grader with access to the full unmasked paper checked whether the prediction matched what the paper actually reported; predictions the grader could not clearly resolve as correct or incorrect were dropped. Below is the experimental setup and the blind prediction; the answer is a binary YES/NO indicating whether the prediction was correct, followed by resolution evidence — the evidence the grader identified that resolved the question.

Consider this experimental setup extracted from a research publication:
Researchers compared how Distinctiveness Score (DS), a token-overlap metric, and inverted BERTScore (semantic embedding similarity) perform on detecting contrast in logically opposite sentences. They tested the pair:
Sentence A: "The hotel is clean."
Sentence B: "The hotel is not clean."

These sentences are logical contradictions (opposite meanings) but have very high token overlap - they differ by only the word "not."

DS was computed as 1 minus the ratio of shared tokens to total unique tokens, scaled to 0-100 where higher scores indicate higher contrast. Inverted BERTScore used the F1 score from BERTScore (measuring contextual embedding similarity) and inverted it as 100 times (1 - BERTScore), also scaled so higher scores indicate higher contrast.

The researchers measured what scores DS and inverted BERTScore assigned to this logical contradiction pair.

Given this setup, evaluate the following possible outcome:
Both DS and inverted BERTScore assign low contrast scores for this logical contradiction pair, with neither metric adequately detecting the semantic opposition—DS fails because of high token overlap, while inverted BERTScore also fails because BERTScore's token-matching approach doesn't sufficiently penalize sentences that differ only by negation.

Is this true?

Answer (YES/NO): YES